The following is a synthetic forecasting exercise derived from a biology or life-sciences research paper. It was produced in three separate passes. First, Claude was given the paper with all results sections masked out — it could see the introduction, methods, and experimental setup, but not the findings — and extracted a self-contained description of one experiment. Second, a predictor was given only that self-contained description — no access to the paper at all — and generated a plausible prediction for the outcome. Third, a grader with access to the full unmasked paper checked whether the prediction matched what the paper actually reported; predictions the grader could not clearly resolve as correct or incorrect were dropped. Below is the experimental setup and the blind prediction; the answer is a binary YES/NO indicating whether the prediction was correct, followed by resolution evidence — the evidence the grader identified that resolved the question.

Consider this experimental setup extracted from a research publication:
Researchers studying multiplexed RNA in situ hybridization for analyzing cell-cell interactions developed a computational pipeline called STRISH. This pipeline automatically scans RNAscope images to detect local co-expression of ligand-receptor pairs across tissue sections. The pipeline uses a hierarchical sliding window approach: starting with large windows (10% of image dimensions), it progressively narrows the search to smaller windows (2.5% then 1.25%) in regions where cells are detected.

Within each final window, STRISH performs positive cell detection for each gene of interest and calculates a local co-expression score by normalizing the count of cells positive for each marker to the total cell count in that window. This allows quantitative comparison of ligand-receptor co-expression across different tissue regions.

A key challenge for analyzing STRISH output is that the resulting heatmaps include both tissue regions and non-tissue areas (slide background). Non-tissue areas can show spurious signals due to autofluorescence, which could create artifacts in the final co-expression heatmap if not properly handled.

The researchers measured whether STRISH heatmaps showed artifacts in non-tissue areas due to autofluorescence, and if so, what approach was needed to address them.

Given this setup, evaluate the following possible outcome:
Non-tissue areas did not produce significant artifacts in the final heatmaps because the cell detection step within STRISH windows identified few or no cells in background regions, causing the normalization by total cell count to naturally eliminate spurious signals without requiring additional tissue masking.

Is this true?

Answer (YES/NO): NO